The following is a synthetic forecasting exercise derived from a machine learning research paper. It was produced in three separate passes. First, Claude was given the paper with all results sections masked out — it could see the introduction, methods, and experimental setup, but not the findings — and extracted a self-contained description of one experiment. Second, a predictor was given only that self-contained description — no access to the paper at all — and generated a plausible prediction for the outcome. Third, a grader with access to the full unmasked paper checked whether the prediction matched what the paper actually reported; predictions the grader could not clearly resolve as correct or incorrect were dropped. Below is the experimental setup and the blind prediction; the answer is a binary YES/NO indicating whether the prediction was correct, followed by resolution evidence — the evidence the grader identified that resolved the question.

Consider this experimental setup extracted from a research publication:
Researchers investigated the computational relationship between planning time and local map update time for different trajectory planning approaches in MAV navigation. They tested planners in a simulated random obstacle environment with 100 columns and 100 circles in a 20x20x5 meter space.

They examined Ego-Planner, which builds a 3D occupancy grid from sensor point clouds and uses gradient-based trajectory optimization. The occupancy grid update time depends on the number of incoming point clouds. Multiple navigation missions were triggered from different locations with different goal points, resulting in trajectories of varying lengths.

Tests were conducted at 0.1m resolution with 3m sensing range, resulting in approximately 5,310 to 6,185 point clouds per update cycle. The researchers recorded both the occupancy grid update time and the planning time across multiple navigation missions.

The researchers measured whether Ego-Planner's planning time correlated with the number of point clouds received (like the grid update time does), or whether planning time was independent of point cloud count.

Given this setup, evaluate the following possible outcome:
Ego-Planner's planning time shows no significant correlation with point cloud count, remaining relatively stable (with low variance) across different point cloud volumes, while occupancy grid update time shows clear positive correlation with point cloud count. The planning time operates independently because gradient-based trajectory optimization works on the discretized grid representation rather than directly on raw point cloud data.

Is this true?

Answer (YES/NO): NO